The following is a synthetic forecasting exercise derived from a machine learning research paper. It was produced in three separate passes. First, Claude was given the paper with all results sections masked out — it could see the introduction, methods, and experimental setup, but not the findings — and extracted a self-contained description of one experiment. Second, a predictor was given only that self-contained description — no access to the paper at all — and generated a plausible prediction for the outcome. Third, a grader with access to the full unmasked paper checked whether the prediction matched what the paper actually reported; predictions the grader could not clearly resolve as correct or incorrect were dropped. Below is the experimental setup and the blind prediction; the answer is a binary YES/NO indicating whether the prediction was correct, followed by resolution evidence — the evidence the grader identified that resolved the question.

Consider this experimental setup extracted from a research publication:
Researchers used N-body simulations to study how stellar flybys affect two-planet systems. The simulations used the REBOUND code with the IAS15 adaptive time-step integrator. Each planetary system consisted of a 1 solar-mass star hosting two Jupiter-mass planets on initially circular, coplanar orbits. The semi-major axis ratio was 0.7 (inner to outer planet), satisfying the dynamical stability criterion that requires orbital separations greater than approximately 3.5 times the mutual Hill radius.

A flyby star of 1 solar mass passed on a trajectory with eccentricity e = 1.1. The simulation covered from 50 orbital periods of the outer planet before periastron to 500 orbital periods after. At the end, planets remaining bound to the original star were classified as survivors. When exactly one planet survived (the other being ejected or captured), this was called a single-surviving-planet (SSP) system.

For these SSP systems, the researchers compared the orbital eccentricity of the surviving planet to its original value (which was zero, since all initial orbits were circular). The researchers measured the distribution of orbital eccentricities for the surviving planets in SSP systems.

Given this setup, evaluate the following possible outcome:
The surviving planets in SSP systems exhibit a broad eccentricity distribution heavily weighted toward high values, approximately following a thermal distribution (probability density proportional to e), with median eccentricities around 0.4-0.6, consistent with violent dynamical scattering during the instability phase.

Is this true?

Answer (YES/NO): NO